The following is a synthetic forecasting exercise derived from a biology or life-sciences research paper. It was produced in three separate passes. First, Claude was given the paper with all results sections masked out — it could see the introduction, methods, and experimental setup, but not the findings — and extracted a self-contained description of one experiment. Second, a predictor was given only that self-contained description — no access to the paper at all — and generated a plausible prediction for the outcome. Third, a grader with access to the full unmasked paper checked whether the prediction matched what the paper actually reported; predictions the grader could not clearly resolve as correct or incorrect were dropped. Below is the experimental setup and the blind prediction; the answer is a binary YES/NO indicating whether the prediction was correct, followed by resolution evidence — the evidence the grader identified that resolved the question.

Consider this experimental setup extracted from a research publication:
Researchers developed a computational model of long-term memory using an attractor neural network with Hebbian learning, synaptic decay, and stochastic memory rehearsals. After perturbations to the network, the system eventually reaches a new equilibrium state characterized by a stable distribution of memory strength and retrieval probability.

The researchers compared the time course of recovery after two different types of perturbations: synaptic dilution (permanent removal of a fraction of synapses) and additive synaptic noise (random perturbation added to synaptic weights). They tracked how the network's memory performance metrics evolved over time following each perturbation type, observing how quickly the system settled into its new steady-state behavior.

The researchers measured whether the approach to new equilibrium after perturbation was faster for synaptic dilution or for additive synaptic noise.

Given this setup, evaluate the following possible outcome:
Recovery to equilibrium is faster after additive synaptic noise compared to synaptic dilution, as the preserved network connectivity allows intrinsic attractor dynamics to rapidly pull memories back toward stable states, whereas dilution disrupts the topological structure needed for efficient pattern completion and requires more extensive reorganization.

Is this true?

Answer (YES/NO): YES